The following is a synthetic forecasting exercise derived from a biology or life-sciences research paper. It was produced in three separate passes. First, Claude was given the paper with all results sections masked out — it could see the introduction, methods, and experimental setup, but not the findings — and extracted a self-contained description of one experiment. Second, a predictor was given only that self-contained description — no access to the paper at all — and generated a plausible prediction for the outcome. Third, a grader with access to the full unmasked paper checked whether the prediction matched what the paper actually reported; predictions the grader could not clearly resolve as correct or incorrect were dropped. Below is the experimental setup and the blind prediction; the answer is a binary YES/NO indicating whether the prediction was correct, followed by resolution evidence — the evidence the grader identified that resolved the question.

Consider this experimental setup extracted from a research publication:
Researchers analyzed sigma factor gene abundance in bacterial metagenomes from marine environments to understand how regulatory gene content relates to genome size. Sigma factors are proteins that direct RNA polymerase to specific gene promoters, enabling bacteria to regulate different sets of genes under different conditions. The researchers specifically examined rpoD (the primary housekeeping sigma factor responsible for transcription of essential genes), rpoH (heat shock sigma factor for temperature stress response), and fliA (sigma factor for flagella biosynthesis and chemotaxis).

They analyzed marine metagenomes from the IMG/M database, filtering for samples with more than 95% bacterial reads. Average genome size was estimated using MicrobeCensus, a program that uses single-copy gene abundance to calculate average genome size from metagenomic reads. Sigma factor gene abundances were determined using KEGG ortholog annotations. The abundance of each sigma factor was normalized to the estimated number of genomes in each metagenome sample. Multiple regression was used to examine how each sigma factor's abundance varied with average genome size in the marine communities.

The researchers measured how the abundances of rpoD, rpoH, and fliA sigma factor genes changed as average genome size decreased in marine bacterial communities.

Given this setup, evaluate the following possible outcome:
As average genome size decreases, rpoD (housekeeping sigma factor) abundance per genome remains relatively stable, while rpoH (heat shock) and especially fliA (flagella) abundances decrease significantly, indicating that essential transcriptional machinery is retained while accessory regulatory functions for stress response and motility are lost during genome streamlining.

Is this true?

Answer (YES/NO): NO